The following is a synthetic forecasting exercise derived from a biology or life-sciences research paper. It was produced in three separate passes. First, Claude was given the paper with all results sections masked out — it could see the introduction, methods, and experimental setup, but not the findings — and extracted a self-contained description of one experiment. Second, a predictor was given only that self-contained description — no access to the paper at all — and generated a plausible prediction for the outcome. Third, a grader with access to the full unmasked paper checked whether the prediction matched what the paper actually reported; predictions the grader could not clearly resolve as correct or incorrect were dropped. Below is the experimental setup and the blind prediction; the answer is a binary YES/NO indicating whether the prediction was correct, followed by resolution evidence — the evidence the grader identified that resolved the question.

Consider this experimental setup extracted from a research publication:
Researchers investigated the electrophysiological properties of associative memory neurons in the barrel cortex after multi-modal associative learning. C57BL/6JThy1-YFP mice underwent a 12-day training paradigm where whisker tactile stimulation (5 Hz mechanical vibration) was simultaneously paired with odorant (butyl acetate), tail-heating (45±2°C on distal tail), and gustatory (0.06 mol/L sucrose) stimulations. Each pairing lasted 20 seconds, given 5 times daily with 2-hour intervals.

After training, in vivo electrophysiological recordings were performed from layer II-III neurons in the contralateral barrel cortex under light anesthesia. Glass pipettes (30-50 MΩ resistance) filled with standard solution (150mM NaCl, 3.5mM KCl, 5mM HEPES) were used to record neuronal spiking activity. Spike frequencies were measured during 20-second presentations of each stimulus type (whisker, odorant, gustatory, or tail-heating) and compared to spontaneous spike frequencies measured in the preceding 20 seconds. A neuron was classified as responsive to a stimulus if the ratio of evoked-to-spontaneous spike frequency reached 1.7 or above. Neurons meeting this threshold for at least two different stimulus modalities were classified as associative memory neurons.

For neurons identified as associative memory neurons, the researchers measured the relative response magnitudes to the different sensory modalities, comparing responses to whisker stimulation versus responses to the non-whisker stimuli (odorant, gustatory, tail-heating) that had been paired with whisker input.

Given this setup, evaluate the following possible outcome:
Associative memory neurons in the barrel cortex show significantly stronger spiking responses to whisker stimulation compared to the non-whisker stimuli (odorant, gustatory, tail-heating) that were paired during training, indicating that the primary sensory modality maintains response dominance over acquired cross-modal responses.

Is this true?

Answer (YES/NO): YES